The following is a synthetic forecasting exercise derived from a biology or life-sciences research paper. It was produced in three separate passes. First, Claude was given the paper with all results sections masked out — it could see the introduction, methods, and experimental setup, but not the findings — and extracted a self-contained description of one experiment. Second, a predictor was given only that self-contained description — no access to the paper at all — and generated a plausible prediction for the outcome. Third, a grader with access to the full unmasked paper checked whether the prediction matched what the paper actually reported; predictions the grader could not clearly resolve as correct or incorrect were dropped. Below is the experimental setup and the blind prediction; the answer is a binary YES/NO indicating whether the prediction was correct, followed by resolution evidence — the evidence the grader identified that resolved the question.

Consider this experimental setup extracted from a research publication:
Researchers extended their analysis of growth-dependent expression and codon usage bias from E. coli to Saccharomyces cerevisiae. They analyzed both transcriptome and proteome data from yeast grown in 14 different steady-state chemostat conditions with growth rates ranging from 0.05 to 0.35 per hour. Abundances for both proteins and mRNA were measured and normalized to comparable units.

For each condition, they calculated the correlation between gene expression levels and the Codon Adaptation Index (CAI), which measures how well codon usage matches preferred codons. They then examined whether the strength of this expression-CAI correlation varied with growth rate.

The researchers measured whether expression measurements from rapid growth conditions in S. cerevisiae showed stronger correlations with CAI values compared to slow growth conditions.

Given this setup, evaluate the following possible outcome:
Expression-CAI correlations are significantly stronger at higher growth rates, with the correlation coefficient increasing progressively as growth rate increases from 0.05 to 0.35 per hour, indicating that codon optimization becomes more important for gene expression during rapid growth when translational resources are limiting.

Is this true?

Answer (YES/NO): YES